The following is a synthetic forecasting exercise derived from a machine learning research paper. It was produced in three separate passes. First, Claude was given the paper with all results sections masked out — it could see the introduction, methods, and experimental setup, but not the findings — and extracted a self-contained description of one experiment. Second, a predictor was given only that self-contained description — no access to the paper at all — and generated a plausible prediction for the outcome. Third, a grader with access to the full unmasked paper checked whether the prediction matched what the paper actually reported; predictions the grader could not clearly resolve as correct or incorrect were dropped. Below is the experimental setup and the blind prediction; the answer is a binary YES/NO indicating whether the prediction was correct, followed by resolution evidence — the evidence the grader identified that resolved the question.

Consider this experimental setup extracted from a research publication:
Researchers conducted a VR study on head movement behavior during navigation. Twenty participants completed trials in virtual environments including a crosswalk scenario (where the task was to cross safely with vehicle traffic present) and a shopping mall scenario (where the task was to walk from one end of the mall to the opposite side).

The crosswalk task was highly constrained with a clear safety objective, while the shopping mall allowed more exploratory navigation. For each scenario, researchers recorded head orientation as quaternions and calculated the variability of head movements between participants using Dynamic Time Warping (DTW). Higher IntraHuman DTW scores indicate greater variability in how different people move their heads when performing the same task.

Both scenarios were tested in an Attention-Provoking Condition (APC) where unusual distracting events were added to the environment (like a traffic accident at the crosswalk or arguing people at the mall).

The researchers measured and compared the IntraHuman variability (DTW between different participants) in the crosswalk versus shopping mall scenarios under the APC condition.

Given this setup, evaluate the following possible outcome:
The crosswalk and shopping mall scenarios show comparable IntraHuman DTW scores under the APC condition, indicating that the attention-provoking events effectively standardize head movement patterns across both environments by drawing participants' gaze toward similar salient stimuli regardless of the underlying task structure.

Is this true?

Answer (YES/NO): NO